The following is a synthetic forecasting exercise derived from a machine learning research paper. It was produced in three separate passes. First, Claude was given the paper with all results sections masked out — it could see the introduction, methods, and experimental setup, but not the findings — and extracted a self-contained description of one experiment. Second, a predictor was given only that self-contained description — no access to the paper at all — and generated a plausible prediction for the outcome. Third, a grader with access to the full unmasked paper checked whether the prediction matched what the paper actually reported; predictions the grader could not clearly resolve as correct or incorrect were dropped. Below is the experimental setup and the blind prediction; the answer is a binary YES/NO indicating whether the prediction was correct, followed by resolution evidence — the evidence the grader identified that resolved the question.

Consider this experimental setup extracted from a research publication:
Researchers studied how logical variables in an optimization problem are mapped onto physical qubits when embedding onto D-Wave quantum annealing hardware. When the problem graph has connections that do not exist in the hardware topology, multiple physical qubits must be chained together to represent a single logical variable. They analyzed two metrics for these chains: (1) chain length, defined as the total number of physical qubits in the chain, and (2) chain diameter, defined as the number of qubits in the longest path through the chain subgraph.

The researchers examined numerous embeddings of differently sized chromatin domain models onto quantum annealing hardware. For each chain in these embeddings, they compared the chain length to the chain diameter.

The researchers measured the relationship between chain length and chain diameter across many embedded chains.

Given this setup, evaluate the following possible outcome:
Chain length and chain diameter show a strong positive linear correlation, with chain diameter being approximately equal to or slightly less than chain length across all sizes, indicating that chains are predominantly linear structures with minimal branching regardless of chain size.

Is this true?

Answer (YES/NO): NO